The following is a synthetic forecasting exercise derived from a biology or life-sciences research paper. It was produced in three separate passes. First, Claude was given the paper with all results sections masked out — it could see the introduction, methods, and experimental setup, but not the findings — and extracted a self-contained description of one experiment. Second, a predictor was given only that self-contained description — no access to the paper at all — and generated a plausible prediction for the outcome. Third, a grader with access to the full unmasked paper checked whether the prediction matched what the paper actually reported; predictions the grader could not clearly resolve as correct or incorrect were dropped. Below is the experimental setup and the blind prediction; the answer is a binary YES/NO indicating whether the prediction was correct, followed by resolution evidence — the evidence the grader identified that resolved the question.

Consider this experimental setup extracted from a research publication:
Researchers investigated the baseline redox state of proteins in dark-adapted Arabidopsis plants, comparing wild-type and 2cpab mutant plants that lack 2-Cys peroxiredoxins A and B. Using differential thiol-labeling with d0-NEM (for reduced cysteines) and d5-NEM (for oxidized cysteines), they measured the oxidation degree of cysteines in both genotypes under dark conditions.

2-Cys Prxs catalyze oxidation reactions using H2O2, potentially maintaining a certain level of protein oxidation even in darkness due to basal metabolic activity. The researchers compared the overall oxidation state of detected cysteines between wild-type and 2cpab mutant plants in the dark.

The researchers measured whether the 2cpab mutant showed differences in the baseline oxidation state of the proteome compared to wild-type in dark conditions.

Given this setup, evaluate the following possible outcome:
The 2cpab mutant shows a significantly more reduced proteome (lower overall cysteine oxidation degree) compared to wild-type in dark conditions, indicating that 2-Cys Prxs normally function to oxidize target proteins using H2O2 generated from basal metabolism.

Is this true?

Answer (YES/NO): NO